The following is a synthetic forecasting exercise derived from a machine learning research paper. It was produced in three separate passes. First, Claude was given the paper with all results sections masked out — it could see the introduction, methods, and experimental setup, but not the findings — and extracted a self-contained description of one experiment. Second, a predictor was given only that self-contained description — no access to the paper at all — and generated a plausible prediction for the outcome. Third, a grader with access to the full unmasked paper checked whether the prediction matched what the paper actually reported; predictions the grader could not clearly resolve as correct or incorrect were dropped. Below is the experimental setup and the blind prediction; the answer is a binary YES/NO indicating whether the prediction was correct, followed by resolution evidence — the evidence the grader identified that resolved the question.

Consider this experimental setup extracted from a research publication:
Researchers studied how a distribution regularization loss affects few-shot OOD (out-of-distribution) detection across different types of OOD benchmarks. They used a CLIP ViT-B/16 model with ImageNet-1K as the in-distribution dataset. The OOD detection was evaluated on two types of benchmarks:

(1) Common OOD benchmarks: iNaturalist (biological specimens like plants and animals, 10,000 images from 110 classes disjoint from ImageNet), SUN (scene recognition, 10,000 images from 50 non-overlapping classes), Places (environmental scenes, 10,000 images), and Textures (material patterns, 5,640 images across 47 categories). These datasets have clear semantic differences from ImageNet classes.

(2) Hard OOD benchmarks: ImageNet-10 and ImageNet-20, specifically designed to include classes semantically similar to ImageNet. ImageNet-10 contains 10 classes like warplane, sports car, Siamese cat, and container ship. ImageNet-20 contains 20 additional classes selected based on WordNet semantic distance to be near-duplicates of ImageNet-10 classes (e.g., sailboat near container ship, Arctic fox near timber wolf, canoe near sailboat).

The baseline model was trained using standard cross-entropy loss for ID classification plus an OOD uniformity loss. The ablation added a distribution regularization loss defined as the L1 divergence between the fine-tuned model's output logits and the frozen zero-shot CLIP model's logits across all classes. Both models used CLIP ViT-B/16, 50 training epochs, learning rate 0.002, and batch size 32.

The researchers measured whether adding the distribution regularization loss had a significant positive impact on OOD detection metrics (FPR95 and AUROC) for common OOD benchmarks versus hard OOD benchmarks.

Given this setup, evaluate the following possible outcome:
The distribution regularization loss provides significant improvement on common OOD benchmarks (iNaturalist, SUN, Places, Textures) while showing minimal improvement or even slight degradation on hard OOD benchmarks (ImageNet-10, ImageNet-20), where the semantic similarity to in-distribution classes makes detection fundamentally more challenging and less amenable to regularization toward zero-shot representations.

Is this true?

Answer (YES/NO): NO